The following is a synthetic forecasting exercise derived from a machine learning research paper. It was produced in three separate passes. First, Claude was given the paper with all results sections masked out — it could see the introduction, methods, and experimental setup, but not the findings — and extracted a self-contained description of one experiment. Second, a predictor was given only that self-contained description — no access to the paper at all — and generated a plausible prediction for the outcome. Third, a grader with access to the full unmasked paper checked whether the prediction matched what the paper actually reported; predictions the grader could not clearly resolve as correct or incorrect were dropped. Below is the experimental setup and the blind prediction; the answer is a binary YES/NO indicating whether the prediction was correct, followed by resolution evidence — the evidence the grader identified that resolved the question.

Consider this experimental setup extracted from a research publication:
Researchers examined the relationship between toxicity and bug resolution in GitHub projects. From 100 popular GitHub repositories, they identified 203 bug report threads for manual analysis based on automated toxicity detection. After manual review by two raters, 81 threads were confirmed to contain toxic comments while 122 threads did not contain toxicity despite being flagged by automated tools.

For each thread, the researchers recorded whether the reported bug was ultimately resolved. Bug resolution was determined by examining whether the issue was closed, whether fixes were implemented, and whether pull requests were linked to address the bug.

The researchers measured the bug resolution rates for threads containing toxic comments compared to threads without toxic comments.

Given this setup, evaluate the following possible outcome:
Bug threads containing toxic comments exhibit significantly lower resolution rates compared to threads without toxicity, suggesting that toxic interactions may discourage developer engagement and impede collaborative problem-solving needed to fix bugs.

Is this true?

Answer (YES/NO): YES